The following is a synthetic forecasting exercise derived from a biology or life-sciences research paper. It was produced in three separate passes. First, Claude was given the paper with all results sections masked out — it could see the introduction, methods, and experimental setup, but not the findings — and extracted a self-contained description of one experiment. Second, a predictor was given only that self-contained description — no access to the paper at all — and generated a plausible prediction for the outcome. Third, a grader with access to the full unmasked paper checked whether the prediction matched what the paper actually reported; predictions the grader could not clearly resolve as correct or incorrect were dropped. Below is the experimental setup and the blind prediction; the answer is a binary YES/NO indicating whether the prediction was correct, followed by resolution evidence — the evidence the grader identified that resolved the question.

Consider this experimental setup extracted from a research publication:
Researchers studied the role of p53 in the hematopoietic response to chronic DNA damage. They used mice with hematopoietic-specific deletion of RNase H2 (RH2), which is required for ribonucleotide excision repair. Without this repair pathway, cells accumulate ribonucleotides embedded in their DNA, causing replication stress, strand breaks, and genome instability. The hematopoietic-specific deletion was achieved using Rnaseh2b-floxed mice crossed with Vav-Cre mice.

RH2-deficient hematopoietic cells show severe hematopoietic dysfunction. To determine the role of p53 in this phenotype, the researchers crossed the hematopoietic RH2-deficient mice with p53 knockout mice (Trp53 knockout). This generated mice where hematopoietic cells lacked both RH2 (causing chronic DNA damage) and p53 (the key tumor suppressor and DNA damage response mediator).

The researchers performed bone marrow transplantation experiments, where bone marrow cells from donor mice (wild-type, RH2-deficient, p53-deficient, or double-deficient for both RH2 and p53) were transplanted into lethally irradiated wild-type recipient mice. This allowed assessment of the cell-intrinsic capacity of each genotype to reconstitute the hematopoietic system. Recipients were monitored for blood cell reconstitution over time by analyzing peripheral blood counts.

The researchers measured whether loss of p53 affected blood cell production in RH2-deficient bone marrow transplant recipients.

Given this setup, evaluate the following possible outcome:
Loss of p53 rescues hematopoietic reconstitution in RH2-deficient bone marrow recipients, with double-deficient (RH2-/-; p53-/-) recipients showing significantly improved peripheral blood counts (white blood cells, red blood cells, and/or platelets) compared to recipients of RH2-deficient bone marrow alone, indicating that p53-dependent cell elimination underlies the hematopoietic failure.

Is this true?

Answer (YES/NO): NO